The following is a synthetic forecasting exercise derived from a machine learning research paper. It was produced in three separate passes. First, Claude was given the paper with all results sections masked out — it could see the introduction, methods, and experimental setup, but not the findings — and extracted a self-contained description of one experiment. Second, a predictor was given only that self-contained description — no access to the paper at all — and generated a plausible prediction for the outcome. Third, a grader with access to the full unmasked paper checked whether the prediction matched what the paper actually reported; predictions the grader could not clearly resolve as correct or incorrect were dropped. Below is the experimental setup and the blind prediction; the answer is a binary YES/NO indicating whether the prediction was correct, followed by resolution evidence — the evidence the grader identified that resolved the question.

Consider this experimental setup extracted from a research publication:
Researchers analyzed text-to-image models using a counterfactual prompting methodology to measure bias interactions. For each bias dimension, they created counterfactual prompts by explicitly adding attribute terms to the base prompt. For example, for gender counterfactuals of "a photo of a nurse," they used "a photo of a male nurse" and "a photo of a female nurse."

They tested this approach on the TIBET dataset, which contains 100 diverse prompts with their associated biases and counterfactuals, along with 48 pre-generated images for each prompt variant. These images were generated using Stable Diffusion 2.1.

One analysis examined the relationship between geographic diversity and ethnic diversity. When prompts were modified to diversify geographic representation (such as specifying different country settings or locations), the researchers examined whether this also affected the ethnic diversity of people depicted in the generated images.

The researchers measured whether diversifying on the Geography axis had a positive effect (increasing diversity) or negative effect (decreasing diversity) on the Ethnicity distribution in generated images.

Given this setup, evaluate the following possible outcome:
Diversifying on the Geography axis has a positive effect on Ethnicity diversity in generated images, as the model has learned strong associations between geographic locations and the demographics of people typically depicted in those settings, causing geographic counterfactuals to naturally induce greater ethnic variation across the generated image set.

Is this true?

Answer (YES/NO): YES